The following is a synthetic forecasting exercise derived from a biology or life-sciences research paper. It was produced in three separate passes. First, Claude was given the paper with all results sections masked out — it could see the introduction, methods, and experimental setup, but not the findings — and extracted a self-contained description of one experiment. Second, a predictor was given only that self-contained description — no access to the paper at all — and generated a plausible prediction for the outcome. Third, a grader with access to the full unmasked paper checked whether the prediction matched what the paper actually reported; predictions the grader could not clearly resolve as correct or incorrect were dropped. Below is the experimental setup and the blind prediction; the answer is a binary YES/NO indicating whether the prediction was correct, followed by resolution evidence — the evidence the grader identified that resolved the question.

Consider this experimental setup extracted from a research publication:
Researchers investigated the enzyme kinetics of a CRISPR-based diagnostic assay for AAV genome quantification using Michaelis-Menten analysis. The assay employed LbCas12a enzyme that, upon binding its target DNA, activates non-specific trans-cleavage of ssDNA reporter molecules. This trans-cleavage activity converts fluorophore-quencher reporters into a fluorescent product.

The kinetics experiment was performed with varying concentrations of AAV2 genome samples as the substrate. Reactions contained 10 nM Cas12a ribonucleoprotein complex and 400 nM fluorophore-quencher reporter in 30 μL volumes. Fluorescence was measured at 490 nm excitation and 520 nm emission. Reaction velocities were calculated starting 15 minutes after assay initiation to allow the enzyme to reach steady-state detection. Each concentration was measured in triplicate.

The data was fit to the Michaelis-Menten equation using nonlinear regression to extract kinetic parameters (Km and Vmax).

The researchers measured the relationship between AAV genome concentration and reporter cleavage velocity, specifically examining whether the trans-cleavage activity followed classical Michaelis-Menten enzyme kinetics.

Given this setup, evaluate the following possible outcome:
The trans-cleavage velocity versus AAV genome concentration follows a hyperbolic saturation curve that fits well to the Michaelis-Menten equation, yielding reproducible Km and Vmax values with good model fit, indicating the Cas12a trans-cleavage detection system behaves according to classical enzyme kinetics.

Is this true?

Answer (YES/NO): YES